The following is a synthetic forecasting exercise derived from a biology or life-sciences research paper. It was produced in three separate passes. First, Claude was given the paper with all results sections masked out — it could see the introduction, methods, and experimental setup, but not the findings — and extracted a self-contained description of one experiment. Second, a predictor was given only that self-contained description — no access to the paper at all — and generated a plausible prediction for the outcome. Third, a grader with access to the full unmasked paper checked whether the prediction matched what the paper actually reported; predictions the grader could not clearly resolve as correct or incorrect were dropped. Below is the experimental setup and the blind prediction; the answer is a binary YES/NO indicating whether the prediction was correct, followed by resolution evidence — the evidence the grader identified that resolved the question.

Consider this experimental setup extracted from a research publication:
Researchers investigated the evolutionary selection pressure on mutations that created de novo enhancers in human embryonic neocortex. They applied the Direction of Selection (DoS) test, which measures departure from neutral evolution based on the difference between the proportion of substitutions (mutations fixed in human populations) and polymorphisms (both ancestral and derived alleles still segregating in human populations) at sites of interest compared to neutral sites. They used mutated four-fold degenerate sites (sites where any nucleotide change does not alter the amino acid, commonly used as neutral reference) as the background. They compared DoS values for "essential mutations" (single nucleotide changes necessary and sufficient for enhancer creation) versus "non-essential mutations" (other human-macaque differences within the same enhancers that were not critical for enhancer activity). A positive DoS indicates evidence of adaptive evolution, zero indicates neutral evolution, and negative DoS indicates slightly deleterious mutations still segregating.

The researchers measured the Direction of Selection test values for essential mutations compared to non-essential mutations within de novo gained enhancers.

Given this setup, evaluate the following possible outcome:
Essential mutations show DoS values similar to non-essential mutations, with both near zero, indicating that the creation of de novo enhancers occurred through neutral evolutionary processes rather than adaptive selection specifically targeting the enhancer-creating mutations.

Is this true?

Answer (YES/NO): NO